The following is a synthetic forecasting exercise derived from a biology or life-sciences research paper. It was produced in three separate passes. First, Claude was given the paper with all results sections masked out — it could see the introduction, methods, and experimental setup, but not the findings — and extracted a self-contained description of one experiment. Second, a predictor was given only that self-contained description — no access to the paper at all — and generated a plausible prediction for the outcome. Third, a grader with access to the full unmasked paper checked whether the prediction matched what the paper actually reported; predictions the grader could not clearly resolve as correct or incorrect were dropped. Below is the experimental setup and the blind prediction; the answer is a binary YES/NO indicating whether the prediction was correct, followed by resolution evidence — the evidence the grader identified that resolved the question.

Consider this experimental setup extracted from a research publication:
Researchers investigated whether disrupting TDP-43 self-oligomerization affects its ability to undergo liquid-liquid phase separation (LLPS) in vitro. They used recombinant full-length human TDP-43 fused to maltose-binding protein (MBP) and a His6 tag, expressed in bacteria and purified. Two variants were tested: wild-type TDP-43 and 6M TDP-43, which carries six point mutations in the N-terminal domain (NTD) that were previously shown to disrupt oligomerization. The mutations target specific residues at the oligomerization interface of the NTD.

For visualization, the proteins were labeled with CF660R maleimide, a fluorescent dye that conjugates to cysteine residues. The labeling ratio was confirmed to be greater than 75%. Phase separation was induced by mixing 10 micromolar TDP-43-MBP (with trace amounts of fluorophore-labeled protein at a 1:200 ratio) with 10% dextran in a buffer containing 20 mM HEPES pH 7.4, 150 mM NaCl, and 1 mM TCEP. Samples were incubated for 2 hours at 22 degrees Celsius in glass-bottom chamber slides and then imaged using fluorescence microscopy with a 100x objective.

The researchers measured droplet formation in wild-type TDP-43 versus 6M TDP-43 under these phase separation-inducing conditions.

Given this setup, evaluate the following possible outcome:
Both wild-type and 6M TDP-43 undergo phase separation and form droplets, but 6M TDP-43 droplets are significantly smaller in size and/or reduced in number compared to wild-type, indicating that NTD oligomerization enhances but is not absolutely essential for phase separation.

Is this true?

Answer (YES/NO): NO